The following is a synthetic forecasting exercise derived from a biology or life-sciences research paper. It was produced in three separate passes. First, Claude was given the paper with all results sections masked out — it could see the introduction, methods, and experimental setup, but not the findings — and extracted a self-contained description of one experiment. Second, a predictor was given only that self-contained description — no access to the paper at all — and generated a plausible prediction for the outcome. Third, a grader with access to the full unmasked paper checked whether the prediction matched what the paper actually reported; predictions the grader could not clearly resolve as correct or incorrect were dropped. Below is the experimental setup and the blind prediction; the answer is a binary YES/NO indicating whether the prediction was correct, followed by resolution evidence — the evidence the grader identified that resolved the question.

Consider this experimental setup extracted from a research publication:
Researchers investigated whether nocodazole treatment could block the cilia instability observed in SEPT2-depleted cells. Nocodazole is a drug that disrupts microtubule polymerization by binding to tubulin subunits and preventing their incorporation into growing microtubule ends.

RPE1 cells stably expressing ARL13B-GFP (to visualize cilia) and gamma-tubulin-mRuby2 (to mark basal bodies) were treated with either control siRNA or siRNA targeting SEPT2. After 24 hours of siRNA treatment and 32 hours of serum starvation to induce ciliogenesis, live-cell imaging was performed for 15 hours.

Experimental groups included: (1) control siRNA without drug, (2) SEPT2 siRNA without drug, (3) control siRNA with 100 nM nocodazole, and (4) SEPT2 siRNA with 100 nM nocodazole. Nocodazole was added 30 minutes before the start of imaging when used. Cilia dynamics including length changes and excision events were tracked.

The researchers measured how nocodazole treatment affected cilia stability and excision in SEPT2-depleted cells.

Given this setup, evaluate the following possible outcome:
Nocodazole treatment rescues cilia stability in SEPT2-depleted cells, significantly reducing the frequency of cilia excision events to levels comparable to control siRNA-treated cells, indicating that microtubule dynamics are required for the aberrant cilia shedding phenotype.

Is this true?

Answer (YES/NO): NO